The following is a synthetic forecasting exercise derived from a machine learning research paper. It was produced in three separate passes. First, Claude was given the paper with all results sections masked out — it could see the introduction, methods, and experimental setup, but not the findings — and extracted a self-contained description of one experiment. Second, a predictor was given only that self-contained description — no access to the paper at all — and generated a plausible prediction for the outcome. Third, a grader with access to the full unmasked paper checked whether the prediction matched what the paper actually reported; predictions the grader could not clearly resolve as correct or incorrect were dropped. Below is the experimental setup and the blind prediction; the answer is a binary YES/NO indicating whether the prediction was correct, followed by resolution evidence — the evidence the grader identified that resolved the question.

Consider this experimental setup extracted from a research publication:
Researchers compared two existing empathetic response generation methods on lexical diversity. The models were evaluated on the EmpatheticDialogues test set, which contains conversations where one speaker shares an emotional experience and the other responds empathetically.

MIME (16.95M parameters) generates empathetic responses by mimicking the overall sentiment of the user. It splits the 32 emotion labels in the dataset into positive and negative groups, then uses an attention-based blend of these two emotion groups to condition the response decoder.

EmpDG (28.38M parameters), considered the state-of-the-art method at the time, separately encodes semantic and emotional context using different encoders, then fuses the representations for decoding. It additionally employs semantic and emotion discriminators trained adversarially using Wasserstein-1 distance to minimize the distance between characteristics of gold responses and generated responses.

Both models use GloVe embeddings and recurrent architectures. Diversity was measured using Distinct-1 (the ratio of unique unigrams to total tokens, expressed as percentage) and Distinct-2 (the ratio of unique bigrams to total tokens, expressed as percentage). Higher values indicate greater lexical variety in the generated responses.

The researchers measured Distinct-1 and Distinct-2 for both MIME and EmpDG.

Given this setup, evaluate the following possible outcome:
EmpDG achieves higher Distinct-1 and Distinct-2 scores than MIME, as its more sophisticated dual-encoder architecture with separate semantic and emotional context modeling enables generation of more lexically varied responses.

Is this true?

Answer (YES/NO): YES